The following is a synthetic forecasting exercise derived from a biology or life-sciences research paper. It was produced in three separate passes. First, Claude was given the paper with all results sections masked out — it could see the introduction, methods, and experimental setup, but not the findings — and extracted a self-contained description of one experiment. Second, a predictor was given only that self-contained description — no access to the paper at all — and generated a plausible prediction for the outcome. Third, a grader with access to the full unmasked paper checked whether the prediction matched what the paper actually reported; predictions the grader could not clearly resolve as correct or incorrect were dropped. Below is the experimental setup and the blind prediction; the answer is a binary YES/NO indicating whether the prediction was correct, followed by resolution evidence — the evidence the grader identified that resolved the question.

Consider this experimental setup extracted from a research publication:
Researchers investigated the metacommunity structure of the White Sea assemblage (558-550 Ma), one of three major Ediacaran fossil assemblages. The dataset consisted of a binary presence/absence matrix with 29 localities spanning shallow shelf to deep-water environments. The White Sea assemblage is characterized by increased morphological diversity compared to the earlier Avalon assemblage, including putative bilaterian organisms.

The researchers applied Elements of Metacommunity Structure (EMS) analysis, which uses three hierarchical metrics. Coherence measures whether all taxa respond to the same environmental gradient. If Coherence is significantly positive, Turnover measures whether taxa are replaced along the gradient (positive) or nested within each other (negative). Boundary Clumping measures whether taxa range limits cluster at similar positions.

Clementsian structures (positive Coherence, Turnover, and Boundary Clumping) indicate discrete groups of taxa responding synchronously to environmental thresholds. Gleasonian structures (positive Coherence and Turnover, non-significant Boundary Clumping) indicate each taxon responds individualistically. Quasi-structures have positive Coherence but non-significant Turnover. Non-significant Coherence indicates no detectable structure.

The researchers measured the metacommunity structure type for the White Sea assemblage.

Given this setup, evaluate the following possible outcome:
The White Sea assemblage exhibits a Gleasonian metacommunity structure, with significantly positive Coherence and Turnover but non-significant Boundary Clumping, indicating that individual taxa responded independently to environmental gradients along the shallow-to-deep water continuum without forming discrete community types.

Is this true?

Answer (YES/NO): NO